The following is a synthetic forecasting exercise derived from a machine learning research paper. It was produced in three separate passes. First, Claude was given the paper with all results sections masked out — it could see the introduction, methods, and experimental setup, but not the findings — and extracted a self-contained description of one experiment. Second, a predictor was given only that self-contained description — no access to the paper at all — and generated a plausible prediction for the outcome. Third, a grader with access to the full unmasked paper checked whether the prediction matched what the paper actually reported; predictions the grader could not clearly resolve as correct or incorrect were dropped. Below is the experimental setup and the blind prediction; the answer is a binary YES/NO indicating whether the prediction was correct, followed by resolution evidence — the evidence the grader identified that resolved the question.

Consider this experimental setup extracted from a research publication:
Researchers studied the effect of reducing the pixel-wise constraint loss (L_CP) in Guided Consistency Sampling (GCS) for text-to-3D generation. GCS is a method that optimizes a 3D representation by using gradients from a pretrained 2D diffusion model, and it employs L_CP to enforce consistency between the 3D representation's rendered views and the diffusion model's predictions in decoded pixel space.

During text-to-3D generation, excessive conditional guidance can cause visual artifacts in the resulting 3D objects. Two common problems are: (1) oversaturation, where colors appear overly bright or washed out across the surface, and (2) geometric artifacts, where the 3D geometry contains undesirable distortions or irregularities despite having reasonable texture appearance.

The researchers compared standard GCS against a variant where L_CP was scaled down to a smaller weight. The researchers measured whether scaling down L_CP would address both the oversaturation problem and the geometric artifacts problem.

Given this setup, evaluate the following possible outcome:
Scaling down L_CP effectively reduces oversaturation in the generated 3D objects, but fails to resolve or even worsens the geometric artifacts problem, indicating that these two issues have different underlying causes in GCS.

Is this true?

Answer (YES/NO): YES